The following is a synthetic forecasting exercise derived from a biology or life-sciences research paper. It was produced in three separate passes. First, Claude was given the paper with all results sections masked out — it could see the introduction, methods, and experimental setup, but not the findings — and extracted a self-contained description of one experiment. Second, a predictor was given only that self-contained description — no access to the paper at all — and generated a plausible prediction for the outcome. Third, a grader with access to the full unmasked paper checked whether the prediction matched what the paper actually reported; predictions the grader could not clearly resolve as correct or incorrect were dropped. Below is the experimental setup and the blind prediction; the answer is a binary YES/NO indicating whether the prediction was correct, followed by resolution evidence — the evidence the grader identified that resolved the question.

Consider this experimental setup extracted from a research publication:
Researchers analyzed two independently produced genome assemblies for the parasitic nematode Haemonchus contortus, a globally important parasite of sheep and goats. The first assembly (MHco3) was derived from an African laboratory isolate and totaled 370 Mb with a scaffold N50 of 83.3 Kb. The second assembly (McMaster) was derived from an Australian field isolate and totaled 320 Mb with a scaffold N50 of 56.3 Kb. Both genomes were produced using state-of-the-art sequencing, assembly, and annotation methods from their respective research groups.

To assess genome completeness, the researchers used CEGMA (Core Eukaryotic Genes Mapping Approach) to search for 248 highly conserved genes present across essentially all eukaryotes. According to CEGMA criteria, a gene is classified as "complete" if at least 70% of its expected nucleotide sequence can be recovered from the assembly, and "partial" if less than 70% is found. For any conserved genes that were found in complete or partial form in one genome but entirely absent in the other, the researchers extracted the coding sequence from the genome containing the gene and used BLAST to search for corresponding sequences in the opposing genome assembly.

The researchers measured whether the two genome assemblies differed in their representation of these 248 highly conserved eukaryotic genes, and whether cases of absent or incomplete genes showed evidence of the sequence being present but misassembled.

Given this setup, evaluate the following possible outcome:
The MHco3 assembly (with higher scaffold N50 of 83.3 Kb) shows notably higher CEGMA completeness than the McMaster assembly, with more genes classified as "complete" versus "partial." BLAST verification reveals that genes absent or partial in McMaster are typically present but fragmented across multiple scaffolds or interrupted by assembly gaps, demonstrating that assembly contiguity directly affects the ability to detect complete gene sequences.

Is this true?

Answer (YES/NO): YES